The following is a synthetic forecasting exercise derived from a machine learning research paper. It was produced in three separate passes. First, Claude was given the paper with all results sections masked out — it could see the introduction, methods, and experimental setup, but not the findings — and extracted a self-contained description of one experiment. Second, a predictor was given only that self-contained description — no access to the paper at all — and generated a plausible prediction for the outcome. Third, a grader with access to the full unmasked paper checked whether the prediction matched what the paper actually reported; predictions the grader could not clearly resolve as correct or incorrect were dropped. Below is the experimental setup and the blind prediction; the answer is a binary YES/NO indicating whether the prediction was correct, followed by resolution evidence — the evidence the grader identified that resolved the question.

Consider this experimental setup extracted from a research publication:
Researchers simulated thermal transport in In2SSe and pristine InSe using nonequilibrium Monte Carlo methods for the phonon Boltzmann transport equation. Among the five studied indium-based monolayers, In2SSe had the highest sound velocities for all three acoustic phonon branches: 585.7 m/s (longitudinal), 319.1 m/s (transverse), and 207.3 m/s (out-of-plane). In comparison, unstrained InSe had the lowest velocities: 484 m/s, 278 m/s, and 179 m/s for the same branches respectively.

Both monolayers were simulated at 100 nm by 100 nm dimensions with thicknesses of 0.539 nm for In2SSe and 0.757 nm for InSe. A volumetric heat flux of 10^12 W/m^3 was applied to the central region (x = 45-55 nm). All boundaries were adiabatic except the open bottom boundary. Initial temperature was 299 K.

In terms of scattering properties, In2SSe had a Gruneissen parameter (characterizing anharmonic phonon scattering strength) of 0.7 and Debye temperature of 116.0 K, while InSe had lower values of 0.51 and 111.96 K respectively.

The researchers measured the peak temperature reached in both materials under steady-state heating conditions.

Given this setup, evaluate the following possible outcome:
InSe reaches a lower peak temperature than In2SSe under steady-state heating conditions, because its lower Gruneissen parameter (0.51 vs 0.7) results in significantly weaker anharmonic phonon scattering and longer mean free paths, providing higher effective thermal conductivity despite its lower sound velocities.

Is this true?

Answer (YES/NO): NO